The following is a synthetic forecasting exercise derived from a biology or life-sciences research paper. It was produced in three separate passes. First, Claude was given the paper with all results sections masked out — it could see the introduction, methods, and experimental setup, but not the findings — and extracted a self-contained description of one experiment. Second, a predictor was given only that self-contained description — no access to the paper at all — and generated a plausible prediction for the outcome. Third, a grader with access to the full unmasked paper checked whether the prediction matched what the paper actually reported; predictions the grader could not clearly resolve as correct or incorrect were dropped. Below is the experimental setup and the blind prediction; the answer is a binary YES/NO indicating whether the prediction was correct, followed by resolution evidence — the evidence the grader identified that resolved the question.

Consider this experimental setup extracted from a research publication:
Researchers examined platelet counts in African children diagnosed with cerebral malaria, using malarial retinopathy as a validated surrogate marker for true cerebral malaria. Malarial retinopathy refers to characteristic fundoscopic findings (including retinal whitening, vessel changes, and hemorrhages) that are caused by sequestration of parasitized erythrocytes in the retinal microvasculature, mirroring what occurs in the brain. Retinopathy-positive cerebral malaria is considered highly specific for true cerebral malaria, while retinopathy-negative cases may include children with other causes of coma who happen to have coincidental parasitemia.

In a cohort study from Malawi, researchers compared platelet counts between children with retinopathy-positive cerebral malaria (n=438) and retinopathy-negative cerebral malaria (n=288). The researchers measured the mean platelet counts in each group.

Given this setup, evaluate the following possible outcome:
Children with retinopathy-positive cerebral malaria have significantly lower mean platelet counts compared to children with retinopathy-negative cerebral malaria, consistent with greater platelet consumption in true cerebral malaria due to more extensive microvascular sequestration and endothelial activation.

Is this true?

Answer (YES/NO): YES